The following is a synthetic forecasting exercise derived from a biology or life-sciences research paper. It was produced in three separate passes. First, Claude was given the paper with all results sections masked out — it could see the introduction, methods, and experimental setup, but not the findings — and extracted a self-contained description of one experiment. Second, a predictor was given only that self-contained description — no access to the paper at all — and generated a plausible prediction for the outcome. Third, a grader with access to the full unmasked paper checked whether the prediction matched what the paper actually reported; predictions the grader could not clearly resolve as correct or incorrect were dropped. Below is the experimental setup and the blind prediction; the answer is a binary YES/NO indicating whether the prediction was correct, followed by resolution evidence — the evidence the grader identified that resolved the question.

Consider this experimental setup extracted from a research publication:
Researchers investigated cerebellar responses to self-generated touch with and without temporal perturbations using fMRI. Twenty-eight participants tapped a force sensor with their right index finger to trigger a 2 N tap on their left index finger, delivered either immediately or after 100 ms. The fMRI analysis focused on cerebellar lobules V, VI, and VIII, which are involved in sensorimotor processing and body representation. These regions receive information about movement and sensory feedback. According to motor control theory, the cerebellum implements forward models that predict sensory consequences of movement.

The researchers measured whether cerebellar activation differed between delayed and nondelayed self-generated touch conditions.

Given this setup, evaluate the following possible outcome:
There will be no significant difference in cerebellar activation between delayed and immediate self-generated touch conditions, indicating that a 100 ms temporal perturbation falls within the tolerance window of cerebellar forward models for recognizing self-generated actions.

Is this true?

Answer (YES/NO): NO